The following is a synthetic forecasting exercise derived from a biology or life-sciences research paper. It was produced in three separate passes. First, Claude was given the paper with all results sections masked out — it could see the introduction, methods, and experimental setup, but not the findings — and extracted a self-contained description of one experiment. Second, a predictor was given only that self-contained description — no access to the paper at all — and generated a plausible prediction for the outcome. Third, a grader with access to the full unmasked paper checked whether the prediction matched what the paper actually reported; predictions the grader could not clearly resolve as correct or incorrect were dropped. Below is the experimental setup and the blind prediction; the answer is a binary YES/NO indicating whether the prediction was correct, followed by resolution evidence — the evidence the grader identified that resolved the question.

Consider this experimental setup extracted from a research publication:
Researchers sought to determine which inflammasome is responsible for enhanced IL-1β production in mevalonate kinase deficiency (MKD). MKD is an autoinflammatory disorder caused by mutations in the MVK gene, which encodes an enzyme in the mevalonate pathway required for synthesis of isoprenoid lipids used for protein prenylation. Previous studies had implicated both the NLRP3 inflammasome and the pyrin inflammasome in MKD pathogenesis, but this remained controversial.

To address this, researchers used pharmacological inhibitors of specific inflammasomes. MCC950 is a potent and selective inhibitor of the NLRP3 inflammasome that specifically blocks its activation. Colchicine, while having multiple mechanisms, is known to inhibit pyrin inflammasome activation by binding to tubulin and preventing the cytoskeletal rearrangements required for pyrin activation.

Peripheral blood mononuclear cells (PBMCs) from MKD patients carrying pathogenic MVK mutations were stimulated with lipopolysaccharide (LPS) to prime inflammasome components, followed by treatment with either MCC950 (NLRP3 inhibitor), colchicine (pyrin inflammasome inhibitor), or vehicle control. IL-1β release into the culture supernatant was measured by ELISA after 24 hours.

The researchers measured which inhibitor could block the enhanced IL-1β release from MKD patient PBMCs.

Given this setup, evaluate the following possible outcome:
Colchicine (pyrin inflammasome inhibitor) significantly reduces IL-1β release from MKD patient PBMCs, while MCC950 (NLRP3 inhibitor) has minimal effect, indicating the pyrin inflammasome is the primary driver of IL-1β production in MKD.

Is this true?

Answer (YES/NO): NO